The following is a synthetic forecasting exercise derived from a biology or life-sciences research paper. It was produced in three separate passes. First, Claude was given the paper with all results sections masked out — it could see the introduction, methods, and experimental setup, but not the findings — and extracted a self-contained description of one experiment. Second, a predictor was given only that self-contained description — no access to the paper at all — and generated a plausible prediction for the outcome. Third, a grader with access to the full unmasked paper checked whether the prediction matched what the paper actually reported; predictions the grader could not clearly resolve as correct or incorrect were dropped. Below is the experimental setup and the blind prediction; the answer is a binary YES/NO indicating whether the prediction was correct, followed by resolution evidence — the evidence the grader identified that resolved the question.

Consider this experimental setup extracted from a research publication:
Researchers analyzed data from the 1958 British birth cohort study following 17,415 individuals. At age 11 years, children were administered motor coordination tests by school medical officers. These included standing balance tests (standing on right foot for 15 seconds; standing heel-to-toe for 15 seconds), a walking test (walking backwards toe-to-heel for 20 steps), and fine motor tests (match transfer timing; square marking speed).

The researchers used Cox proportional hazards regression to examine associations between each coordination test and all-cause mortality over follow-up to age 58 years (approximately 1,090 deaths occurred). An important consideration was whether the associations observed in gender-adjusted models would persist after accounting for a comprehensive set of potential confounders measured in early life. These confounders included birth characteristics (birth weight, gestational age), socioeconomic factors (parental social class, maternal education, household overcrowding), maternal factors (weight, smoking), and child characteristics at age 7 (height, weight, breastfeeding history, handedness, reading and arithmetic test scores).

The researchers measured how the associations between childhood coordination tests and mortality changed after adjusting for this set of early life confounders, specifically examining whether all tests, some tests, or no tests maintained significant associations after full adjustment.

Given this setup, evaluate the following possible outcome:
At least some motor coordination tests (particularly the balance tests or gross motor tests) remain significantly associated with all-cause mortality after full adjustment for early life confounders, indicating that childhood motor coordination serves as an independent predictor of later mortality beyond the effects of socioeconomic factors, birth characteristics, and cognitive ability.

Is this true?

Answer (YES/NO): NO